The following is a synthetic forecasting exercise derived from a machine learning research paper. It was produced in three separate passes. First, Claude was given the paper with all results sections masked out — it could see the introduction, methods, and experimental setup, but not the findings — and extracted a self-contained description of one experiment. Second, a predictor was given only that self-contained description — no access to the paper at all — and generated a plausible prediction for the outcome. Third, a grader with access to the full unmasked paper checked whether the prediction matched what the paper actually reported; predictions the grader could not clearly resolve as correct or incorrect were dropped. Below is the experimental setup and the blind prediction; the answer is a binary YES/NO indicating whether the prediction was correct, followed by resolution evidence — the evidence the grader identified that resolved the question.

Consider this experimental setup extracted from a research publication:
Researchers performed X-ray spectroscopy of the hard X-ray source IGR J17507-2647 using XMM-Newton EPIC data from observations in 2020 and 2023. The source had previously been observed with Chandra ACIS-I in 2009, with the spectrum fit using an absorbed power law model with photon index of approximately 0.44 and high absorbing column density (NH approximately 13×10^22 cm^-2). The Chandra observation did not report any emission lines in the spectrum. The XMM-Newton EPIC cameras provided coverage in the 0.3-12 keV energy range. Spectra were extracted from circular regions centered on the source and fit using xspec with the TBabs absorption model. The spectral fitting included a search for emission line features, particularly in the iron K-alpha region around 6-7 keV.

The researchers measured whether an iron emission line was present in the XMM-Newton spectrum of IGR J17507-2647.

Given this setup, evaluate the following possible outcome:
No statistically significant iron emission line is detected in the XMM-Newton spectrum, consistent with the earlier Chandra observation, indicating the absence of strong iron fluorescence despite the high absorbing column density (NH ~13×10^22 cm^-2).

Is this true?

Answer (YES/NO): NO